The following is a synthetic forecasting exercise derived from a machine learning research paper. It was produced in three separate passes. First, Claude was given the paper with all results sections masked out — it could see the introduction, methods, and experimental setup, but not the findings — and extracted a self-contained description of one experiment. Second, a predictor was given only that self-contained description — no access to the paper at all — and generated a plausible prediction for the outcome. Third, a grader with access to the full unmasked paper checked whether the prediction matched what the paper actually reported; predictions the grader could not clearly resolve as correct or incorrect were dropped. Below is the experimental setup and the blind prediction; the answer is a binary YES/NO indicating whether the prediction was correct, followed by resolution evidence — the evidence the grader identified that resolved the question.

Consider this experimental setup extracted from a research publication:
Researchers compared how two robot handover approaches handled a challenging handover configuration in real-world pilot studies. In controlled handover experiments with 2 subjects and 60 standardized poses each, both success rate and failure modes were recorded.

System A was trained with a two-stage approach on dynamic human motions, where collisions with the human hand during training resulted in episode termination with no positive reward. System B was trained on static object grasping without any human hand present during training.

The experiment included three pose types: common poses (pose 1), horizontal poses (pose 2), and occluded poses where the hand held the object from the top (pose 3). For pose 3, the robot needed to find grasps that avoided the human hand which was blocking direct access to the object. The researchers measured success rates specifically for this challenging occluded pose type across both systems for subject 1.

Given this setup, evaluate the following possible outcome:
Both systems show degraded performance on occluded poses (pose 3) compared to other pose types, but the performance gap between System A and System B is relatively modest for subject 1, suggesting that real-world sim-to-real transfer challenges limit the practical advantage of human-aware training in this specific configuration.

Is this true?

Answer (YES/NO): NO